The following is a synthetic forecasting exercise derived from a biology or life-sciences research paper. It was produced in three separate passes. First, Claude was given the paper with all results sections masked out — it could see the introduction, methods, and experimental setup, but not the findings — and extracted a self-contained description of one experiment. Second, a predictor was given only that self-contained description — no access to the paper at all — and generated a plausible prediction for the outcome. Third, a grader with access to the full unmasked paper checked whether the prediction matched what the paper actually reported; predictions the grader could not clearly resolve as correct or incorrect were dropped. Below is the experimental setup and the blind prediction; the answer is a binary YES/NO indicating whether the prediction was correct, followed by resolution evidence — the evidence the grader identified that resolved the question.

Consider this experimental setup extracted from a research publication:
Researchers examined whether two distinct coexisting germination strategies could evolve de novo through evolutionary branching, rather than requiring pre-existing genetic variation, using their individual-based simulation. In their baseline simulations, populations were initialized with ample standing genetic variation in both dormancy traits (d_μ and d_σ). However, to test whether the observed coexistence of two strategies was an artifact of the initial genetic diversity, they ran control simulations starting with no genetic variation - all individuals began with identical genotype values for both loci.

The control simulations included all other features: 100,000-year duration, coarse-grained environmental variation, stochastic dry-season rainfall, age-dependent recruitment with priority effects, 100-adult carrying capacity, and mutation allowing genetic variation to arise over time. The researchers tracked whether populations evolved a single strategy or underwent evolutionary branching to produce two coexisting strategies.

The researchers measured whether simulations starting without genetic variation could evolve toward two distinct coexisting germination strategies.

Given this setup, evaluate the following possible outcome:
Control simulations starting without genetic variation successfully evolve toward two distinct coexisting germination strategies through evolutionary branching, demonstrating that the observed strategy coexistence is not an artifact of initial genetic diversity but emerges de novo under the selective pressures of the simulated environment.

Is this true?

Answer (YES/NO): YES